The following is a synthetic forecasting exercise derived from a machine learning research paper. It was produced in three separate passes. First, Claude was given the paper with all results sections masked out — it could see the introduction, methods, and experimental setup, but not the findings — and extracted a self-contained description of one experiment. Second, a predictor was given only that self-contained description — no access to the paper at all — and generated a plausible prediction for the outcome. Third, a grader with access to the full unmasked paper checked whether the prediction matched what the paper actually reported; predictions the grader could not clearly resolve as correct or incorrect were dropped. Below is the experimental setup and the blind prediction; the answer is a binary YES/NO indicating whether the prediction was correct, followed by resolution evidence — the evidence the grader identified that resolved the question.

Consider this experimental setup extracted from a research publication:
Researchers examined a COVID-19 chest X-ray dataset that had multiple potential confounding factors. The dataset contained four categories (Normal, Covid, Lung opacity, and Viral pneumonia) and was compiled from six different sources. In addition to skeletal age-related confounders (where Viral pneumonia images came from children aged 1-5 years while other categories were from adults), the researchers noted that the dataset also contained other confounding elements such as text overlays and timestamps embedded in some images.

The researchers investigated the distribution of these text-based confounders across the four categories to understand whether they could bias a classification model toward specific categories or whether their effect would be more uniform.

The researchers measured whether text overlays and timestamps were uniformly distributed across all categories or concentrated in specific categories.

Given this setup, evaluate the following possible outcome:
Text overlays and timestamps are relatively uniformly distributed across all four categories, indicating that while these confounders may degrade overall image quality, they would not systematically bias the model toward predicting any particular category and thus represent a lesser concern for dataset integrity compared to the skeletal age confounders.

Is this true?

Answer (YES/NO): YES